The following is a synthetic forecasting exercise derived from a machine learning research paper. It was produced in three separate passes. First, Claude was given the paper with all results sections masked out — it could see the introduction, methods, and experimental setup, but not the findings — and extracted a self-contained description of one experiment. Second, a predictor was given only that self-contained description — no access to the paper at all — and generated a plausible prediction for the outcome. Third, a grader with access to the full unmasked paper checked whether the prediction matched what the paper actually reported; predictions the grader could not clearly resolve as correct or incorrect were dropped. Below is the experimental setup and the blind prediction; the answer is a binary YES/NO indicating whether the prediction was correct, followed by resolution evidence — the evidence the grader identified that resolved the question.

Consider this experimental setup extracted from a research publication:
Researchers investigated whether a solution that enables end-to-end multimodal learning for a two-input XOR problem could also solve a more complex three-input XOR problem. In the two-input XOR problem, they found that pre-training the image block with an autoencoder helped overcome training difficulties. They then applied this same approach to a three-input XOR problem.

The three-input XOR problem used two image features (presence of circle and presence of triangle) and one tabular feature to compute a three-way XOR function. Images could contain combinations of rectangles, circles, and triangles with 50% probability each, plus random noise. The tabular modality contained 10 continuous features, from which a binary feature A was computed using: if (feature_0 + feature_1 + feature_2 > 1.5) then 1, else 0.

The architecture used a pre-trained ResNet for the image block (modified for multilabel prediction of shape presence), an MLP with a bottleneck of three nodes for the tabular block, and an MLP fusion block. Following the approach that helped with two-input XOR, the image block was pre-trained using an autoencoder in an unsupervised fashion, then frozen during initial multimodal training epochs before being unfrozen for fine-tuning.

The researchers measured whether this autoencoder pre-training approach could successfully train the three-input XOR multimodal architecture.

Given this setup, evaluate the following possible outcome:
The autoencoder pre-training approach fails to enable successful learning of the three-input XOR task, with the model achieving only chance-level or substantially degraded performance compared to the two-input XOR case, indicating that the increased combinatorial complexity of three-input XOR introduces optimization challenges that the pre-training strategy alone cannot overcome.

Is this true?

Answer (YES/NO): YES